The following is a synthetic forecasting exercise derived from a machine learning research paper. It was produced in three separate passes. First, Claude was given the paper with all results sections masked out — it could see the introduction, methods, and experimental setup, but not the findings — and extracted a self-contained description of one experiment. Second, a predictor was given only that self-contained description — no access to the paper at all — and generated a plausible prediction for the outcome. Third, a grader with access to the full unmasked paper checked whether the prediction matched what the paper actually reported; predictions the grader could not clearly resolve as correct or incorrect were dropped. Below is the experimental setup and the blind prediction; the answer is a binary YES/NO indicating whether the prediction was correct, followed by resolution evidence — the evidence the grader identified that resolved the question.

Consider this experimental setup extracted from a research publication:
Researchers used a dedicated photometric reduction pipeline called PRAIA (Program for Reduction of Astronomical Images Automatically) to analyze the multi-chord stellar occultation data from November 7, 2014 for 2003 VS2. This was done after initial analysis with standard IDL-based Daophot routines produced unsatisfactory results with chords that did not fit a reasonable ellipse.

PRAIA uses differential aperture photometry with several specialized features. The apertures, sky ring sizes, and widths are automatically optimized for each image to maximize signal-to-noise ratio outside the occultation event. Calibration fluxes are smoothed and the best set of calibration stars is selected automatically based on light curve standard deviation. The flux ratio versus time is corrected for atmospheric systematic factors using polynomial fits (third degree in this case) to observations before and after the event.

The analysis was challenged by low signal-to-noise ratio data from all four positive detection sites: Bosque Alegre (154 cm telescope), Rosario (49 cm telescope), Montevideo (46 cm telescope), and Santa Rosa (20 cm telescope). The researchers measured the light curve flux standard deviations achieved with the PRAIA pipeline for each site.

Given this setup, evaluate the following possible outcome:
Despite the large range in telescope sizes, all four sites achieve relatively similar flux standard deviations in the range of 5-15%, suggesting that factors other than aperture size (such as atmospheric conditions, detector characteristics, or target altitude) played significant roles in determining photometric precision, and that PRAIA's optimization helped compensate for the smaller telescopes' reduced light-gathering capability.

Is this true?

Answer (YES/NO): YES